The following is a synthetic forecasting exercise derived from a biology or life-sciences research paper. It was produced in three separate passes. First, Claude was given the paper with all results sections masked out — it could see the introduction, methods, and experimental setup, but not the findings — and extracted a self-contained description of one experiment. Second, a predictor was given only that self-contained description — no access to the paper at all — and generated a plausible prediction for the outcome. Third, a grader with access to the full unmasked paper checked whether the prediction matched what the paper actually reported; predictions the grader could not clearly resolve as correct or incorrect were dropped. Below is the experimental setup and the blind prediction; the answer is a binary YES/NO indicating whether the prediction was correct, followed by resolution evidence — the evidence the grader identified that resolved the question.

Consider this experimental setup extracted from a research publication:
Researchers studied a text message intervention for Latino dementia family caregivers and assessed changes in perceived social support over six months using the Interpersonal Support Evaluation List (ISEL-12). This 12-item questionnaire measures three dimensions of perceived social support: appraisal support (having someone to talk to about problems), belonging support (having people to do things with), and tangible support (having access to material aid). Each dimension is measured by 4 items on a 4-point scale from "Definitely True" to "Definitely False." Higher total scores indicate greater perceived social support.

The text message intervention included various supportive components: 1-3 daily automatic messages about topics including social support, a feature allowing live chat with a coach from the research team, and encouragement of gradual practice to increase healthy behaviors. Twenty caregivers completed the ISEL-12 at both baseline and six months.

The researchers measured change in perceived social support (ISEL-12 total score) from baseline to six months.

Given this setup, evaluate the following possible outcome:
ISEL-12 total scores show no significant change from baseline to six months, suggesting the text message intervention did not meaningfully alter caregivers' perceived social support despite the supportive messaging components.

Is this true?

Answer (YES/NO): YES